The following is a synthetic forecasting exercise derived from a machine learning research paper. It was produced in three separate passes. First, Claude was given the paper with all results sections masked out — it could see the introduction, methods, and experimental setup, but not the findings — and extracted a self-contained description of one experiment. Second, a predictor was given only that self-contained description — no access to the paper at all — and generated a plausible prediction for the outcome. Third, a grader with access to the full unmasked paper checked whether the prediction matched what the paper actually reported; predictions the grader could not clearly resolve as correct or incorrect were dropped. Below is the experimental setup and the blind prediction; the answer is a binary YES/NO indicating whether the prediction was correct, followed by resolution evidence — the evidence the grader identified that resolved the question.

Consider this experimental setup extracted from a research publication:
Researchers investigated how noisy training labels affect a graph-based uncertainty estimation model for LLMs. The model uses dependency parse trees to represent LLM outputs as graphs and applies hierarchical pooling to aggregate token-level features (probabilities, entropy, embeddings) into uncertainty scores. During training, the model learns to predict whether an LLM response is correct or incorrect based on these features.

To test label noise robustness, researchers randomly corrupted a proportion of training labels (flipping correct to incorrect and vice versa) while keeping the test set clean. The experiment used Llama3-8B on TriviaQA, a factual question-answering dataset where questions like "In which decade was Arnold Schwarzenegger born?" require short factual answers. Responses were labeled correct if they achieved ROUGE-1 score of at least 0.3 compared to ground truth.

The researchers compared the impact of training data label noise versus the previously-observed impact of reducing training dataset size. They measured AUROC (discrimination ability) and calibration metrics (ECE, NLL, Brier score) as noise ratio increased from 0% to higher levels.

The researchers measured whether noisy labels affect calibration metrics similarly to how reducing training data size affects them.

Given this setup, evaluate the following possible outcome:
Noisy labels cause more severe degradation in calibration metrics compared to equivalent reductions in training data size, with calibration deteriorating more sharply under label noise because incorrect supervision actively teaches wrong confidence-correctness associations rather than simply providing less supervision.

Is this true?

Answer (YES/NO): NO